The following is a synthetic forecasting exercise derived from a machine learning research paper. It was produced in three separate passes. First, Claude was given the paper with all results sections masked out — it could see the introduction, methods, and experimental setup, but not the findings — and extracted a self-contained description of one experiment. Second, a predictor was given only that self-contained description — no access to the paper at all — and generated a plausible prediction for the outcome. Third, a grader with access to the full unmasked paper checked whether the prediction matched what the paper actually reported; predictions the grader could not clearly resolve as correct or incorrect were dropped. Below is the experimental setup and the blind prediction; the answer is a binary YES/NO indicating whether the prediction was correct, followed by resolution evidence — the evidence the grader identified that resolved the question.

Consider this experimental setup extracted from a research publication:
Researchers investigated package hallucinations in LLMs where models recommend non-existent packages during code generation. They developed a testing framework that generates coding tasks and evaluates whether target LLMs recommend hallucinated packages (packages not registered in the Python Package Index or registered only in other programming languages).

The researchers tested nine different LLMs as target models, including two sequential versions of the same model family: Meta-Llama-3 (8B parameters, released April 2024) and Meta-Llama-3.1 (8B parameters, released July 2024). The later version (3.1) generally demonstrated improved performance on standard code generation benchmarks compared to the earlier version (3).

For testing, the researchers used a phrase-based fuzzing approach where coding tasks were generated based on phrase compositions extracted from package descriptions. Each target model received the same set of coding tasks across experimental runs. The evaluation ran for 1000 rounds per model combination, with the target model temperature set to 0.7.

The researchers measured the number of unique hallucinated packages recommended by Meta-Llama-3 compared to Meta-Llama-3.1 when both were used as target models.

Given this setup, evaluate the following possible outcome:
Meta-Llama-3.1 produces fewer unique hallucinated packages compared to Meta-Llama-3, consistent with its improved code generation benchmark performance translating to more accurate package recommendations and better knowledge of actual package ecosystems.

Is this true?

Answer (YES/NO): NO